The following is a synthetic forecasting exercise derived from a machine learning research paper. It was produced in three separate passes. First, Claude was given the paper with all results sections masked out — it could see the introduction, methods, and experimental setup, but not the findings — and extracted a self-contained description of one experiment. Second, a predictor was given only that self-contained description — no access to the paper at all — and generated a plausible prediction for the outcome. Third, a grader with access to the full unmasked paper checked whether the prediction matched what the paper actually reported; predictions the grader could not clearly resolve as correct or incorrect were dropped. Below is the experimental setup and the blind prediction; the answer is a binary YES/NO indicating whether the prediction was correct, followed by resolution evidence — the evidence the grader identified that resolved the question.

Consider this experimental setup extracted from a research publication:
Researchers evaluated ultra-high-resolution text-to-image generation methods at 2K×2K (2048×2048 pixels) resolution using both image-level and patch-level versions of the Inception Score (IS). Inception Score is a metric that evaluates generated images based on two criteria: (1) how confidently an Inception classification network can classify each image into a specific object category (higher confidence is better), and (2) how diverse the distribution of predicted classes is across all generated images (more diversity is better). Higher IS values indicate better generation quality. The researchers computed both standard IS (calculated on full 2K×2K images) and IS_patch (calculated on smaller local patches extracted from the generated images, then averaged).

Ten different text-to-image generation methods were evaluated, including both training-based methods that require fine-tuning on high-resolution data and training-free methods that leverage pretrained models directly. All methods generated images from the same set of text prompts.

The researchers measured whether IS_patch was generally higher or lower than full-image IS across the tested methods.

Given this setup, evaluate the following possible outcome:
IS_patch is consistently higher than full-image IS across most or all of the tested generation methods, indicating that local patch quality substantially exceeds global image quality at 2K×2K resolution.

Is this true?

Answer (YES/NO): NO